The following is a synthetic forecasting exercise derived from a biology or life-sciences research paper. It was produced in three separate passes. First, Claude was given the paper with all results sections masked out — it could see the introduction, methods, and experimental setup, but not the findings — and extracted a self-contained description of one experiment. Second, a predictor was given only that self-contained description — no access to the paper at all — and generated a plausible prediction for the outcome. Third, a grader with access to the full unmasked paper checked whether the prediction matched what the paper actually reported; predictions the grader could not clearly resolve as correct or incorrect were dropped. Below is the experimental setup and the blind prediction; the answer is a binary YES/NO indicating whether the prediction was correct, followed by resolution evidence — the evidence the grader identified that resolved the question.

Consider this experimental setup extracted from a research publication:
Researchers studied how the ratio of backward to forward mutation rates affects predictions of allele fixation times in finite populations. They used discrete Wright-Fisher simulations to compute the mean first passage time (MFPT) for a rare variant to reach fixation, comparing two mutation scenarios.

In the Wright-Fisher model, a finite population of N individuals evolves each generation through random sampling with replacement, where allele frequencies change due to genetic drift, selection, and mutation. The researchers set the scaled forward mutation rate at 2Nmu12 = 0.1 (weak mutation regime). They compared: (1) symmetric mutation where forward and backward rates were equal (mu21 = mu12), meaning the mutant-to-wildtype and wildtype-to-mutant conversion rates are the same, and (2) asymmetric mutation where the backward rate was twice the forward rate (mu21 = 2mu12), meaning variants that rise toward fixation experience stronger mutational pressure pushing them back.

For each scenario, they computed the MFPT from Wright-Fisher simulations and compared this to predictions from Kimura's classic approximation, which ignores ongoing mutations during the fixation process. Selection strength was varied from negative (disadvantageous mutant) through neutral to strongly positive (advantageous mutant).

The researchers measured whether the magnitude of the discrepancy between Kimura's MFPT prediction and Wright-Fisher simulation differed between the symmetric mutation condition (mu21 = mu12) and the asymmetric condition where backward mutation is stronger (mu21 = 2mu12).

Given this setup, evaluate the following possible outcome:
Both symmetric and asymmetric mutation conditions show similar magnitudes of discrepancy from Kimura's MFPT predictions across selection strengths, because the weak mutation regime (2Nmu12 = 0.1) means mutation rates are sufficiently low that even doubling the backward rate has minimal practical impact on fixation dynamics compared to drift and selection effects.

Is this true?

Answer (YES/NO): NO